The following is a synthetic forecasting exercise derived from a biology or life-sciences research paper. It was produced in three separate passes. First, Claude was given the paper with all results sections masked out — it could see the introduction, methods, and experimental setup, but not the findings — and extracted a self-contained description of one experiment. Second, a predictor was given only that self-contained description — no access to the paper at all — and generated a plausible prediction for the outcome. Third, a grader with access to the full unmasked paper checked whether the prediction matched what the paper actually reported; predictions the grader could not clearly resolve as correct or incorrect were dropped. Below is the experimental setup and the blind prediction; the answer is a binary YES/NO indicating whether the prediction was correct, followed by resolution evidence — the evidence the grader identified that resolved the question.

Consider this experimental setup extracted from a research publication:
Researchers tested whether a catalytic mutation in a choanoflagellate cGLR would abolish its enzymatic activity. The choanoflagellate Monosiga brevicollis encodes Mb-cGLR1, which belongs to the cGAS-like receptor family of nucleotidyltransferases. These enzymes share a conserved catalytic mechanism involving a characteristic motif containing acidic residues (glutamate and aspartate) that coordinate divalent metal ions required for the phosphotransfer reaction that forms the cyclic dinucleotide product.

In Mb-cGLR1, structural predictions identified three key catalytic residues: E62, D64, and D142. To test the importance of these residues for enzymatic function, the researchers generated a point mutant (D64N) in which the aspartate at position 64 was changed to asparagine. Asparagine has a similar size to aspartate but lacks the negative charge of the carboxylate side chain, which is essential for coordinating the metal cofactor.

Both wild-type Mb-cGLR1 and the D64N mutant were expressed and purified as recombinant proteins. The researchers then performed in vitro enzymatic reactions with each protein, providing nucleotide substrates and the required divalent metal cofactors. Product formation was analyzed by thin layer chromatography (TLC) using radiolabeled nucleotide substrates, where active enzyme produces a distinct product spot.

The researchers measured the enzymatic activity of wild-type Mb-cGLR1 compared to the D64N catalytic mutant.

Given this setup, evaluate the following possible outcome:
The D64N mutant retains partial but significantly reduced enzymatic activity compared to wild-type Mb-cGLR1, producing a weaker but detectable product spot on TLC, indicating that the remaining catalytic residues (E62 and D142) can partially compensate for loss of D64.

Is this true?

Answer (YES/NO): NO